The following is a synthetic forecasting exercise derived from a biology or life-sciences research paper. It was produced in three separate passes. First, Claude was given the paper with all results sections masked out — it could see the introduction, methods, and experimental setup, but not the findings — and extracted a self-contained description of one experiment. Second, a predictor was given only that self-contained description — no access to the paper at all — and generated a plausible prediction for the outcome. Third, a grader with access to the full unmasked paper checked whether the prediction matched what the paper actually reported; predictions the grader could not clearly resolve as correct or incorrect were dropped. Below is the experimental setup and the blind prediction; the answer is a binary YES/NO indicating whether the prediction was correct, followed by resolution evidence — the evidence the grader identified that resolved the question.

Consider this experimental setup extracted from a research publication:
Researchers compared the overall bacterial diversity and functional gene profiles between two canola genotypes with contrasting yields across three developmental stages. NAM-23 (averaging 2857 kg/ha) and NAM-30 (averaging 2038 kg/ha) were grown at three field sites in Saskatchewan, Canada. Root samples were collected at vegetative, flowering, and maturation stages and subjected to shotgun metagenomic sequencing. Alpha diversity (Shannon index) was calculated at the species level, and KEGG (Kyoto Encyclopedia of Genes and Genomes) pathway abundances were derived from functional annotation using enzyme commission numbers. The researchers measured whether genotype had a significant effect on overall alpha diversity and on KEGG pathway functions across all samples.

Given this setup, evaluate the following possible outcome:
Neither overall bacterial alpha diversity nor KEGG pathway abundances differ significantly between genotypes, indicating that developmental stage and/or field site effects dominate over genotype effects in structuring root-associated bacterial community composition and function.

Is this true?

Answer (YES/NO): NO